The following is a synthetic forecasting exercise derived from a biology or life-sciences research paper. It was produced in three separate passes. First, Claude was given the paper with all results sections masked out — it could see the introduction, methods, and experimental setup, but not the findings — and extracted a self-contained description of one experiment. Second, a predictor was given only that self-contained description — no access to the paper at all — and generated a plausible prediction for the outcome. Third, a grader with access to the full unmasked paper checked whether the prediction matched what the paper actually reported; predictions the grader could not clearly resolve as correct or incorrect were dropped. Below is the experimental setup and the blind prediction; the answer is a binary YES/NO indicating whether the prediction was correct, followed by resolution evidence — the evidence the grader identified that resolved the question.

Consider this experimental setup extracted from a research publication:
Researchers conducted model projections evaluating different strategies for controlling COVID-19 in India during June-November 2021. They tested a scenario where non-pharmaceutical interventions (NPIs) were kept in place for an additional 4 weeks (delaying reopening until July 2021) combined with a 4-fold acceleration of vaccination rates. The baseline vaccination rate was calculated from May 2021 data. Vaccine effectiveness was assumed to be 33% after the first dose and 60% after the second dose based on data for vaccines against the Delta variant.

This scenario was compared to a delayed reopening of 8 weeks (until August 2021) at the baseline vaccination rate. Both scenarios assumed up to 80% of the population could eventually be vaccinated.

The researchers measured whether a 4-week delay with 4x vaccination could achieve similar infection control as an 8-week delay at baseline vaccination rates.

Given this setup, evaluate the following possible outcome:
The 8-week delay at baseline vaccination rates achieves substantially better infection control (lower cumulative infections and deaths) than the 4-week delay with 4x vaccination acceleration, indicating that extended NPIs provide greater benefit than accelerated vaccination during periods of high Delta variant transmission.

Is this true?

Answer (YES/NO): NO